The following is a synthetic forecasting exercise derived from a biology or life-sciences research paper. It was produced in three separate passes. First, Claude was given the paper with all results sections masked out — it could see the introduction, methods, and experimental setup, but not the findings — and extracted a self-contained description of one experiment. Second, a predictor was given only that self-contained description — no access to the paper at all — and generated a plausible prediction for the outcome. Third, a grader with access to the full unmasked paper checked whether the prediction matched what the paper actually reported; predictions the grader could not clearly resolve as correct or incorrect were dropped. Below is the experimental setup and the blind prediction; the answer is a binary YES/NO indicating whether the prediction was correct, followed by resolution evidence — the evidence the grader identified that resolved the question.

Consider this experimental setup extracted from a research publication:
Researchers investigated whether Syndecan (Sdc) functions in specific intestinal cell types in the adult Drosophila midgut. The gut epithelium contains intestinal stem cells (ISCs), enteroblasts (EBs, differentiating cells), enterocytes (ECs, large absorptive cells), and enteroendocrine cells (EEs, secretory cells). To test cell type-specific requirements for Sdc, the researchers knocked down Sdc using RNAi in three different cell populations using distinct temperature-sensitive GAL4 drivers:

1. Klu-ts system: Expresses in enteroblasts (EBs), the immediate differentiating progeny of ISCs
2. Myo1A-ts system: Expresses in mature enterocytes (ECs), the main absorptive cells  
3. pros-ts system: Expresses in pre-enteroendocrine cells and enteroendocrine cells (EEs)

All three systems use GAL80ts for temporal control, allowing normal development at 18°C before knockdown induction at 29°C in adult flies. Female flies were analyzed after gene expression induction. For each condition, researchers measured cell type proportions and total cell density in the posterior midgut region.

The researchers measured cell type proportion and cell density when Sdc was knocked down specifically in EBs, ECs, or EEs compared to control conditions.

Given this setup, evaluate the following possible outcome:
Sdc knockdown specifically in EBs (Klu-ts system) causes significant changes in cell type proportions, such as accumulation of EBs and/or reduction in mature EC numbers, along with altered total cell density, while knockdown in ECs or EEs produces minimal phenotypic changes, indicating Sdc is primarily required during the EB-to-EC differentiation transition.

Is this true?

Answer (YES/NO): NO